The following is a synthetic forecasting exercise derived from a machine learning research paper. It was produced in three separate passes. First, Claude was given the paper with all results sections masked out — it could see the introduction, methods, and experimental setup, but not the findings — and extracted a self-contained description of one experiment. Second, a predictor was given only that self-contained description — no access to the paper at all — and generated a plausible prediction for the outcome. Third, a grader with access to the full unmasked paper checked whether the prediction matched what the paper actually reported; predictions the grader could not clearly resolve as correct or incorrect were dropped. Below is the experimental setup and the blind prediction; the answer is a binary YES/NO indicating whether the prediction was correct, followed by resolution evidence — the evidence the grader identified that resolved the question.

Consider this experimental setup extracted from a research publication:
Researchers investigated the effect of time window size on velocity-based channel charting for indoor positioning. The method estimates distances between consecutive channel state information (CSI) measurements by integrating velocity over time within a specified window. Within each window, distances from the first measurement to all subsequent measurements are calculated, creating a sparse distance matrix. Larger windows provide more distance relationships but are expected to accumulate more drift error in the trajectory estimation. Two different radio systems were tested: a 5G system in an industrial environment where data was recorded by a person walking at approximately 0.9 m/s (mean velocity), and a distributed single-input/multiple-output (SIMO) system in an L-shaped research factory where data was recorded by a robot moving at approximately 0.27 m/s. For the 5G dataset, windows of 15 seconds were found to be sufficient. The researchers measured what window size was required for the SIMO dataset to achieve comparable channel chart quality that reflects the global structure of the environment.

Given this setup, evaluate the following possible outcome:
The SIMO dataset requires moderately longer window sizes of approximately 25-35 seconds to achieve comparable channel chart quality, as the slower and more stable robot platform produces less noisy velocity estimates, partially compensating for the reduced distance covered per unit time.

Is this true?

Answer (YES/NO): YES